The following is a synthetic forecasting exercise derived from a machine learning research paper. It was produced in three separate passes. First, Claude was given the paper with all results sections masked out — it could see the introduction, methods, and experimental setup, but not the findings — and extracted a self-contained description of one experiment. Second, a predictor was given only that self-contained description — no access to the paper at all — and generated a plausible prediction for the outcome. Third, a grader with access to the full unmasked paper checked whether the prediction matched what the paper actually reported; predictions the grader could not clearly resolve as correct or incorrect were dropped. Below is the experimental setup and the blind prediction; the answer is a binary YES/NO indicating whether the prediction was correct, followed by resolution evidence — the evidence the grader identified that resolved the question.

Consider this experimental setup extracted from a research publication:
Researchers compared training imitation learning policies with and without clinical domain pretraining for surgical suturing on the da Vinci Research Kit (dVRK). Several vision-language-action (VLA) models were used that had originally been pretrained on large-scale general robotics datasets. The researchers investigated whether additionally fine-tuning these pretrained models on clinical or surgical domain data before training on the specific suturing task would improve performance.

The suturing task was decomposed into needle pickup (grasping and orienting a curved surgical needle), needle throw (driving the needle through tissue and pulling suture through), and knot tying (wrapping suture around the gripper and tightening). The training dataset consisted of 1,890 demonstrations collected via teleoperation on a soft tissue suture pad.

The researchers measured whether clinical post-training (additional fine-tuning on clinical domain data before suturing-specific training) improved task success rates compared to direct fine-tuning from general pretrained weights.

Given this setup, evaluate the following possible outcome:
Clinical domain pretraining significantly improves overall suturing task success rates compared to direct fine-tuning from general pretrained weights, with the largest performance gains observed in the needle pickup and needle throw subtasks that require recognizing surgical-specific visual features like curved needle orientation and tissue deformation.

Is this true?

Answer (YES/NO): NO